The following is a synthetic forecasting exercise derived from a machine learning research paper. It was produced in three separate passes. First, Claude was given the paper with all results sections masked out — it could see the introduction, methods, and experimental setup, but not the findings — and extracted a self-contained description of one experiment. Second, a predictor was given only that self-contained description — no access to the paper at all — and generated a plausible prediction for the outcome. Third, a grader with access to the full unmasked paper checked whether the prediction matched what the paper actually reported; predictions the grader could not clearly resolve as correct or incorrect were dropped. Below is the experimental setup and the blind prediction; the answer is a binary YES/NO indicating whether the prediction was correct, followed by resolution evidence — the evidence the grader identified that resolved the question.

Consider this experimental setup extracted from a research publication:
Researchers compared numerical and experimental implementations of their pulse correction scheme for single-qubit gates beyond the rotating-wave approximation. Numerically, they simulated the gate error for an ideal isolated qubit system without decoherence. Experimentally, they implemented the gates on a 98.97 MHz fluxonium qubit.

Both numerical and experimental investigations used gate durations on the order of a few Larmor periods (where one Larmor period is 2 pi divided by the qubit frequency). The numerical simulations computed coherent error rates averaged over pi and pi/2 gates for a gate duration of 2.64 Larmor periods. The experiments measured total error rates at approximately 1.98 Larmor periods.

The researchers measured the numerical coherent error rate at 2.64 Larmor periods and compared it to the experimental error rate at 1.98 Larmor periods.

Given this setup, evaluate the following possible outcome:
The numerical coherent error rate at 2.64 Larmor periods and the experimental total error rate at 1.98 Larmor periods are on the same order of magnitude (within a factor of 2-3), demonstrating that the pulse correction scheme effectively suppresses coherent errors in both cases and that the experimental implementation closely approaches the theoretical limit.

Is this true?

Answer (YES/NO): NO